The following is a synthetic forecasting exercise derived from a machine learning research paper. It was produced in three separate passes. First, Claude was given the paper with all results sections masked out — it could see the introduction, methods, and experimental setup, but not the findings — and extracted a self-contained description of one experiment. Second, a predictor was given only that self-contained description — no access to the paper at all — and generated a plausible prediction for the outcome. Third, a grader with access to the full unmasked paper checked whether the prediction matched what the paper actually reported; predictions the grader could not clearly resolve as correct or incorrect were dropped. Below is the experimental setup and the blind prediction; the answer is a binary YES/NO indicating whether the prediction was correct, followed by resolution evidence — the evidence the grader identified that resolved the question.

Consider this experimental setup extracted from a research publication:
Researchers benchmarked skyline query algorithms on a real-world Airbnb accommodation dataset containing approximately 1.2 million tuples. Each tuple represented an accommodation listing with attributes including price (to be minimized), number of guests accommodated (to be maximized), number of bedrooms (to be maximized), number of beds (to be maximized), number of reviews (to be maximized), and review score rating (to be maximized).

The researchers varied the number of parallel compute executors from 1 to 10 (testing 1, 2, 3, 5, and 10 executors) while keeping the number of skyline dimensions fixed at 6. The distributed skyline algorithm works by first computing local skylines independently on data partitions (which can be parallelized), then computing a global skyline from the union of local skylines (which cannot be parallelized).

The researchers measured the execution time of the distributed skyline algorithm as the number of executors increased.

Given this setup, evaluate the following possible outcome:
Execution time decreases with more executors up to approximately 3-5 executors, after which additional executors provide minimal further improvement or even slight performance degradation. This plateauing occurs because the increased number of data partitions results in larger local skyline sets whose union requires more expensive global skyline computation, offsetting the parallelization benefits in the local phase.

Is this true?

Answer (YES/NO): YES